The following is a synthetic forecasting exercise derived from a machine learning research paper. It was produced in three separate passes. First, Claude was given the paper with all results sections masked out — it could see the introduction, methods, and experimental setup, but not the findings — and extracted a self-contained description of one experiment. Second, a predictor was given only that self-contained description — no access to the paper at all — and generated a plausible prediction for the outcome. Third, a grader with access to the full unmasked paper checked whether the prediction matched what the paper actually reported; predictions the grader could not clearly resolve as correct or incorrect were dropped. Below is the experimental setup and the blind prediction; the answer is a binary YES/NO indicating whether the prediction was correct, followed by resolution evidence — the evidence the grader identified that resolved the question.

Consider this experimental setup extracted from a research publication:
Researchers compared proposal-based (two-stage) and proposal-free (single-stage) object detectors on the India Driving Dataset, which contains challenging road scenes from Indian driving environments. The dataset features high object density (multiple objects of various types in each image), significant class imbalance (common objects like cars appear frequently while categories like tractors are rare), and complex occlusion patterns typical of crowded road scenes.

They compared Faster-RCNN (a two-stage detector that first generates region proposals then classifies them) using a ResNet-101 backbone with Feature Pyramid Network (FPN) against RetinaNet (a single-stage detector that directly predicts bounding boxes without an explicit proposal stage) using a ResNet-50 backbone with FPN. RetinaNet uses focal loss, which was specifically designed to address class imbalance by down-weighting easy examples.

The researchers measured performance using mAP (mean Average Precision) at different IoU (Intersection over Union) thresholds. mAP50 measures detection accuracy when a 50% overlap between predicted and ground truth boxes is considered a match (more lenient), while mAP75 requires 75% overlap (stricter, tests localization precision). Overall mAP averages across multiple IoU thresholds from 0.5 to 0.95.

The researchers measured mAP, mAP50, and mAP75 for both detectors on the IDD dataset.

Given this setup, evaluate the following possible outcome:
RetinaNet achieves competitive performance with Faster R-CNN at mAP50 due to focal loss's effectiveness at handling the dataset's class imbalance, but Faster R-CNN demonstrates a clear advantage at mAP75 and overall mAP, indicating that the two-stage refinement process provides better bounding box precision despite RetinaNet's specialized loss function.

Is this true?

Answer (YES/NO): NO